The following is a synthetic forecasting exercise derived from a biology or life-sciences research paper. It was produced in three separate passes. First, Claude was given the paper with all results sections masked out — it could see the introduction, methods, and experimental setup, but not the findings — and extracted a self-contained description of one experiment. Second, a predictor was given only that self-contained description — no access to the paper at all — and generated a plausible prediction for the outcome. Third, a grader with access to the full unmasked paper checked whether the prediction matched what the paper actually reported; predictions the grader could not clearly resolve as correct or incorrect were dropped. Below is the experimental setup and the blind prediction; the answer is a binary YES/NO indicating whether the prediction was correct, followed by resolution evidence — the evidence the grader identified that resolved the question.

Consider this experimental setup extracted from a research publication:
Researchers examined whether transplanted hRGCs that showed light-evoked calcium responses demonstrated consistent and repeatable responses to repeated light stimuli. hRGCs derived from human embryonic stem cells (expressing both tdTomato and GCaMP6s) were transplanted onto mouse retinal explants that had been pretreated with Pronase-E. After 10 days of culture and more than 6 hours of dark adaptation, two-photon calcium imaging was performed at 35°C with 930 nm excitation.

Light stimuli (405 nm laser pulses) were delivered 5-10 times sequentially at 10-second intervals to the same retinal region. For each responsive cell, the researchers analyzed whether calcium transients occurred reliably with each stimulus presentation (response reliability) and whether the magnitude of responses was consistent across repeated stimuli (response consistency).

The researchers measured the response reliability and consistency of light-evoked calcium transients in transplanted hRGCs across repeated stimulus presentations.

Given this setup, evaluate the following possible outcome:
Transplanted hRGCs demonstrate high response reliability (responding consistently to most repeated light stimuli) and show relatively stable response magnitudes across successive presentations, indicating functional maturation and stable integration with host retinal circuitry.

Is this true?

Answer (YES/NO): NO